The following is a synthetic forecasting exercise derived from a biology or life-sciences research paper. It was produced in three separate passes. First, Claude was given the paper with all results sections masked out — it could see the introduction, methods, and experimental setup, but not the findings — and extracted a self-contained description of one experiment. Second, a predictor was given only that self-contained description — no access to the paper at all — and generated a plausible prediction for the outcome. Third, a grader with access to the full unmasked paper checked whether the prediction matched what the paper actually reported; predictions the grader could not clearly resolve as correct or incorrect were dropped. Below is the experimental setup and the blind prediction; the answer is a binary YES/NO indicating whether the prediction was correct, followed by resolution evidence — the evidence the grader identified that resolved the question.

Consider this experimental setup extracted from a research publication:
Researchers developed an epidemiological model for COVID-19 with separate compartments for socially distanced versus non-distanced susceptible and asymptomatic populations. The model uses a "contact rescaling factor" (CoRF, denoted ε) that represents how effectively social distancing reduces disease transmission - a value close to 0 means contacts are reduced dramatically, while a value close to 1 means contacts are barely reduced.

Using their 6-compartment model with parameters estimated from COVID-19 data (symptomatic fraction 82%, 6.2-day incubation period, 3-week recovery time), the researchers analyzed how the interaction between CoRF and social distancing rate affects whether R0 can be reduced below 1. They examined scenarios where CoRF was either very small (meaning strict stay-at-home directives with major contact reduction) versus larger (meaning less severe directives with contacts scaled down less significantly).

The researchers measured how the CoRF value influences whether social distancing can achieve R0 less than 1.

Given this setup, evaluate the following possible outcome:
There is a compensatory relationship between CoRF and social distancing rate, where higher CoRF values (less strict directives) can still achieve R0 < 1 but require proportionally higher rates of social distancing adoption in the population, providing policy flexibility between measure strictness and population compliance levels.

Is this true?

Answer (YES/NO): NO